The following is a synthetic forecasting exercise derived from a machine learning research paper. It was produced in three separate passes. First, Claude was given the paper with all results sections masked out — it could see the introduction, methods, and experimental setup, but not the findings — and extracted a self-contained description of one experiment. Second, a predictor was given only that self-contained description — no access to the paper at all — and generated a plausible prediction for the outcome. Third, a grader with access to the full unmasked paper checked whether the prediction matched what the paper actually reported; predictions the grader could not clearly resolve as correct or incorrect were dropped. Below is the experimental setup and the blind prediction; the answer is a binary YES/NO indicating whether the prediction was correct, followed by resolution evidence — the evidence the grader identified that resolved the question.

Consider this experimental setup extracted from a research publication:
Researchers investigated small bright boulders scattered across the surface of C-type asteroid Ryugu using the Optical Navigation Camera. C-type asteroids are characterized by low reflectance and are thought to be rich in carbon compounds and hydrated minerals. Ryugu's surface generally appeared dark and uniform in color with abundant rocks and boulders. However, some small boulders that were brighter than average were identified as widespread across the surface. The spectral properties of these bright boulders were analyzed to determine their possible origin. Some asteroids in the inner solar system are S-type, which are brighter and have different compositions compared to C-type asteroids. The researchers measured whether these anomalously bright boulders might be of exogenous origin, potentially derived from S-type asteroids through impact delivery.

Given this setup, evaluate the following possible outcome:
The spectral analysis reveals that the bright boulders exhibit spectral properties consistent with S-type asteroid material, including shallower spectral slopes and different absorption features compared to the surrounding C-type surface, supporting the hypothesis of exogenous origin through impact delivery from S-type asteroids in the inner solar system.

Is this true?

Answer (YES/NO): NO